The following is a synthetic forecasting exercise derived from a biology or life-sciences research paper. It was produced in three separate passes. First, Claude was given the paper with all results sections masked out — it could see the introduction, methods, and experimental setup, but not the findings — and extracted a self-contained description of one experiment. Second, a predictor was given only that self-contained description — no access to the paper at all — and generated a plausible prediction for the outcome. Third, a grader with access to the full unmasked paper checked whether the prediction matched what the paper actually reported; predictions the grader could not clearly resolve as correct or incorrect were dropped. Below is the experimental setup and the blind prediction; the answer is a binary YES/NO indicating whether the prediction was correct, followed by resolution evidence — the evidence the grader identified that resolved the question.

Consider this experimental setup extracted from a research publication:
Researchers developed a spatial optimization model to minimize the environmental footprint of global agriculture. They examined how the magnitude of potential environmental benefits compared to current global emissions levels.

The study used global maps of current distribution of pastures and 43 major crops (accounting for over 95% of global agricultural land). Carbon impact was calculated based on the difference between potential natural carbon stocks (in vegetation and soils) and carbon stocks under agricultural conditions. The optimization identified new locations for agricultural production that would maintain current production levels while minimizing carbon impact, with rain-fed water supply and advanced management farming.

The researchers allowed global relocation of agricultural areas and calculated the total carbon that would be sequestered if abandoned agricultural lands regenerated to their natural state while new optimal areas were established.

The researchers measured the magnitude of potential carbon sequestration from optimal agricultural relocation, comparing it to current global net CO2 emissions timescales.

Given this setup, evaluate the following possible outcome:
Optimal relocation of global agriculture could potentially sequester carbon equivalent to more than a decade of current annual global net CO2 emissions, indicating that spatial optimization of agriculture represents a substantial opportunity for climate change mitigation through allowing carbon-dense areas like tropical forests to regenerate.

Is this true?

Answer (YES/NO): YES